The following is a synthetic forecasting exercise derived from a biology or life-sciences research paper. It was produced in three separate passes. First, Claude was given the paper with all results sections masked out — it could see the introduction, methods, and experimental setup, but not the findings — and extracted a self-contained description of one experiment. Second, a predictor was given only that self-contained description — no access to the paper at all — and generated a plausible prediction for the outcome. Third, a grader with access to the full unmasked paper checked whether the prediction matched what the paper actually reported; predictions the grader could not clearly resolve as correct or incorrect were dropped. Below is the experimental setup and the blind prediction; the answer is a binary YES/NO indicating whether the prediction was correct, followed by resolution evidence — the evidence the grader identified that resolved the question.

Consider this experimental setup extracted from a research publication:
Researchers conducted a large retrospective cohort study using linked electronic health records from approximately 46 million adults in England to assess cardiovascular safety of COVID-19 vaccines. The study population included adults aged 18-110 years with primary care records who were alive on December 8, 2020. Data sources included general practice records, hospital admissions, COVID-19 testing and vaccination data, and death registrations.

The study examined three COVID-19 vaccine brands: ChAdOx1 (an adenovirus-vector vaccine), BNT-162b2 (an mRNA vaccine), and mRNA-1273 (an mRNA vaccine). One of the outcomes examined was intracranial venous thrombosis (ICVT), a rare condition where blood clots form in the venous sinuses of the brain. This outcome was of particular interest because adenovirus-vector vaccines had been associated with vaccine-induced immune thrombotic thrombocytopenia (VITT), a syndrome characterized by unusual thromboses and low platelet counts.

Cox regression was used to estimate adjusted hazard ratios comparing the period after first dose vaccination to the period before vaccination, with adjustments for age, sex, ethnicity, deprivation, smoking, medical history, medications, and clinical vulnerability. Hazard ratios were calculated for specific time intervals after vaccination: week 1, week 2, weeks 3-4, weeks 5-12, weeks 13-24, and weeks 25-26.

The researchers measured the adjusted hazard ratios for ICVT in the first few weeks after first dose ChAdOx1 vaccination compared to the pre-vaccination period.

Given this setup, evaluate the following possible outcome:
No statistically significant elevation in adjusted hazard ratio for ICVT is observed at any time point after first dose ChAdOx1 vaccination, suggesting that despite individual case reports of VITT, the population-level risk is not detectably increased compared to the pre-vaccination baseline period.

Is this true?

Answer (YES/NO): NO